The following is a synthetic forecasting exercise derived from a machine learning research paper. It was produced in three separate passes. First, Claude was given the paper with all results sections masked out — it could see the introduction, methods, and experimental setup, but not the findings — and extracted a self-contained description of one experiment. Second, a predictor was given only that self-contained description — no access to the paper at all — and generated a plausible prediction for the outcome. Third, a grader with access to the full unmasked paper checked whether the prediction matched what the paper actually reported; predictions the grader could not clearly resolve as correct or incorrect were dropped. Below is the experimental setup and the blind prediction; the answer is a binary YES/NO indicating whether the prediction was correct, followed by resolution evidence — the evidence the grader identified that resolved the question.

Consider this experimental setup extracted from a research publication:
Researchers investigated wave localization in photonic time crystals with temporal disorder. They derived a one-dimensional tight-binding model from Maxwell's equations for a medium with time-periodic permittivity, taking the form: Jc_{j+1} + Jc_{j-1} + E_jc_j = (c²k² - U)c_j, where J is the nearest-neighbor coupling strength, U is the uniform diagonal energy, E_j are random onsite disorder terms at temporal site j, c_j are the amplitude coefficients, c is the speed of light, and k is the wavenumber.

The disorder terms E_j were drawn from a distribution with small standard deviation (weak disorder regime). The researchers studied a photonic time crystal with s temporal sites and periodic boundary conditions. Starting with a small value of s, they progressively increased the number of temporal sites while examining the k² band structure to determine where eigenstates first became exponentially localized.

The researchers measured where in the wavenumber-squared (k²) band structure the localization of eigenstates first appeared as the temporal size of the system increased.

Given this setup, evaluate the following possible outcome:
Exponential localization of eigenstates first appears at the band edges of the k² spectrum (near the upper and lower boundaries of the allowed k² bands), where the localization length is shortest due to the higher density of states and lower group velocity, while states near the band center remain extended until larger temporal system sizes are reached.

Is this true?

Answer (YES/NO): YES